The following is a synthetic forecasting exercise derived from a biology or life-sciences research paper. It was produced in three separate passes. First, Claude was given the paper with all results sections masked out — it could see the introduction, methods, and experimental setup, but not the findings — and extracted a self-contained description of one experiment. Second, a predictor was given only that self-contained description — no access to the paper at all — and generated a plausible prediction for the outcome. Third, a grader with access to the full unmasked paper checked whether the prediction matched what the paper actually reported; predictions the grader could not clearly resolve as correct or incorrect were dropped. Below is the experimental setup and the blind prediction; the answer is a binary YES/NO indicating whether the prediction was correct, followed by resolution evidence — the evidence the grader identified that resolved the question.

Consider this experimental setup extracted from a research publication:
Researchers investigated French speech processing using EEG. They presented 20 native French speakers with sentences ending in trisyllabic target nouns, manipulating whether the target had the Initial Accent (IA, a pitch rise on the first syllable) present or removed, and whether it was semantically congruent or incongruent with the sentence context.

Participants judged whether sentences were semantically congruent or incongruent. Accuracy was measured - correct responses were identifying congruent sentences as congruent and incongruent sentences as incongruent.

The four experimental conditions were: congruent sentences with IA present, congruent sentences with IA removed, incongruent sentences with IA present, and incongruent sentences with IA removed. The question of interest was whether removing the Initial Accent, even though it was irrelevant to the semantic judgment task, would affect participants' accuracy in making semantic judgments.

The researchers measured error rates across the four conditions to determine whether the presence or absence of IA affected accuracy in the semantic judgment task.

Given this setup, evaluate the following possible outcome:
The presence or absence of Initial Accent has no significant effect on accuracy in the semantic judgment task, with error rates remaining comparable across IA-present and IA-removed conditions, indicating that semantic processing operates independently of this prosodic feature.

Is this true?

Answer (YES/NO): NO